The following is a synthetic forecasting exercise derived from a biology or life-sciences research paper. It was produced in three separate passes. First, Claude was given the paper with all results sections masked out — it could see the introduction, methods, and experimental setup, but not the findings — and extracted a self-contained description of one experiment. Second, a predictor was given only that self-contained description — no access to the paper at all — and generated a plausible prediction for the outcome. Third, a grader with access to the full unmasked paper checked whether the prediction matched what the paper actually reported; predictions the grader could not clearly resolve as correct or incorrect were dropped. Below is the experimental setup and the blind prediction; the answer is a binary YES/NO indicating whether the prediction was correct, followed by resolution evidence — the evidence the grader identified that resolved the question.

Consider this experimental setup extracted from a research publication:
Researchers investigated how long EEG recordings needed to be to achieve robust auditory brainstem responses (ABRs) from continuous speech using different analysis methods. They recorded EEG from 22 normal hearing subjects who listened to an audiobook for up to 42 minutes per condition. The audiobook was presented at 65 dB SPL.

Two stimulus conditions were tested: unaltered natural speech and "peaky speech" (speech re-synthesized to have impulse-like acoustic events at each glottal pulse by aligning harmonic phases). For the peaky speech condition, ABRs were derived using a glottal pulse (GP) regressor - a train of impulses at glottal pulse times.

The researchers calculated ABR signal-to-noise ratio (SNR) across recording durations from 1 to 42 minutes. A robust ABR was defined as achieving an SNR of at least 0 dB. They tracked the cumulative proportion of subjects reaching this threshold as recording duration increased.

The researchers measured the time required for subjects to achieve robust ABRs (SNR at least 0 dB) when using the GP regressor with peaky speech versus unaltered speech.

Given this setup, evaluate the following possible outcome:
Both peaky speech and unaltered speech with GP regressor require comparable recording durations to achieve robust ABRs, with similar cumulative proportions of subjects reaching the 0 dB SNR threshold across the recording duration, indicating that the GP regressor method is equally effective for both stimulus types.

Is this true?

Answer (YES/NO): NO